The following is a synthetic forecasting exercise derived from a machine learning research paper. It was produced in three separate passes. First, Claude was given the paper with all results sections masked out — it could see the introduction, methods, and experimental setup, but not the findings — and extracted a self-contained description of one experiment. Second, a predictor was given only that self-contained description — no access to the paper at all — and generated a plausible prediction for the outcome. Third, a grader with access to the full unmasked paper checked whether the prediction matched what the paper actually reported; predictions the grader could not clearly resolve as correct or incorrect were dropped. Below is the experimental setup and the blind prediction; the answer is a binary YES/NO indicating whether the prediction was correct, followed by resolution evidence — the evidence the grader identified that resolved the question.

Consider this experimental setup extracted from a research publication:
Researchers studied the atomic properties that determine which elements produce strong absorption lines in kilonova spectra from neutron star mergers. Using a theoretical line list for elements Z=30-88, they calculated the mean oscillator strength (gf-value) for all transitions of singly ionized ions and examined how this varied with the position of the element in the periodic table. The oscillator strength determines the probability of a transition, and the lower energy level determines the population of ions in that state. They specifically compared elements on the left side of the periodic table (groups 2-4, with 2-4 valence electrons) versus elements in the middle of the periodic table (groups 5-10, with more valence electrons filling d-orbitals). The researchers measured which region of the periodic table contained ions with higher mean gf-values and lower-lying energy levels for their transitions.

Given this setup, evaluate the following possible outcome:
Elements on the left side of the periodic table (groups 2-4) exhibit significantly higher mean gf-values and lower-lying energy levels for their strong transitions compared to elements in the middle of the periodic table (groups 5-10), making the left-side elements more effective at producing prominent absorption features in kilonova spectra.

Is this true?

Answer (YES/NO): YES